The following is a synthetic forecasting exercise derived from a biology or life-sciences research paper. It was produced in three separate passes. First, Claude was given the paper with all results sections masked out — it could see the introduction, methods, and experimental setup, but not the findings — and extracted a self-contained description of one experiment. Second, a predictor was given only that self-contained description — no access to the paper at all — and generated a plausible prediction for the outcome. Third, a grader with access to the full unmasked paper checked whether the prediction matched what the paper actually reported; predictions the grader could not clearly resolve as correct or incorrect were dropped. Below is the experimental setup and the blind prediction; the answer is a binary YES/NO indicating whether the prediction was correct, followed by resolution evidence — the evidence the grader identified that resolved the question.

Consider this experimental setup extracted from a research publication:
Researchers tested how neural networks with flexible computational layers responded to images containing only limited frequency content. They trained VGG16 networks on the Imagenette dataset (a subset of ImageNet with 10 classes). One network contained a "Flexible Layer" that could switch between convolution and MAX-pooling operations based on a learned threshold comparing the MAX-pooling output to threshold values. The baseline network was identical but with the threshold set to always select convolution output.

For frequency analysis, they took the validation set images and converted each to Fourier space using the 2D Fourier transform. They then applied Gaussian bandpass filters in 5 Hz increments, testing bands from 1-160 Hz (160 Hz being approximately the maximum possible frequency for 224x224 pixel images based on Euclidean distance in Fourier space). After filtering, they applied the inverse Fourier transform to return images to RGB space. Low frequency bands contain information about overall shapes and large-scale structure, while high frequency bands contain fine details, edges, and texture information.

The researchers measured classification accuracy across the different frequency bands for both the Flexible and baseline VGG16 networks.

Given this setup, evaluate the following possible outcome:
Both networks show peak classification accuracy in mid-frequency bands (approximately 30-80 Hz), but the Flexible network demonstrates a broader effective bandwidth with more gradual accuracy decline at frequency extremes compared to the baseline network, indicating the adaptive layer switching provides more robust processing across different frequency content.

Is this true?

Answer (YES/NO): NO